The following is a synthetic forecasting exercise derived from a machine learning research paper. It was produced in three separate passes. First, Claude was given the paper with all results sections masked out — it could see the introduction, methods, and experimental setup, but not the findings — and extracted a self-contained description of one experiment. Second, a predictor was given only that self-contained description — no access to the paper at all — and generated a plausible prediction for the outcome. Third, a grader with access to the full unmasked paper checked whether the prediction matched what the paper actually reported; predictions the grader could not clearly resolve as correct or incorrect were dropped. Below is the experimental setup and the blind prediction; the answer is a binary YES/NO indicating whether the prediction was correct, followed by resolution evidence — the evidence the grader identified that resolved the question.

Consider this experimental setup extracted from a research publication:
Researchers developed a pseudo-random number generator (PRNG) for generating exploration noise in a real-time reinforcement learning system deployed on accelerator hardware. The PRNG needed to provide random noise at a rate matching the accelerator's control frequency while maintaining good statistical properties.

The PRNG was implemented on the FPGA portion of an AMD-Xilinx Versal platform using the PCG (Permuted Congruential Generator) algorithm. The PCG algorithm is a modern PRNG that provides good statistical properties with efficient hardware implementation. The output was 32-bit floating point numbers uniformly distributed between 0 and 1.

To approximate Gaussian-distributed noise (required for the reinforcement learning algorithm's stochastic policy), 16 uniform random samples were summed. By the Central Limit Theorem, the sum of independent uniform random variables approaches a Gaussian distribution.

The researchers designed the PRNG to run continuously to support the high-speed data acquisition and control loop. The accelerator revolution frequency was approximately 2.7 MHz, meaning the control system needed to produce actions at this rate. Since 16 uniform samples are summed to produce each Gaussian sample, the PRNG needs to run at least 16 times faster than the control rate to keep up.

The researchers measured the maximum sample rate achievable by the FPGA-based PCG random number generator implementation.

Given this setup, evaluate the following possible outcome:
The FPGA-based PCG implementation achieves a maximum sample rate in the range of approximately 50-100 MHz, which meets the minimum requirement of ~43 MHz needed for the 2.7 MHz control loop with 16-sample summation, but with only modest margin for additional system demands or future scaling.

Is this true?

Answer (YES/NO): NO